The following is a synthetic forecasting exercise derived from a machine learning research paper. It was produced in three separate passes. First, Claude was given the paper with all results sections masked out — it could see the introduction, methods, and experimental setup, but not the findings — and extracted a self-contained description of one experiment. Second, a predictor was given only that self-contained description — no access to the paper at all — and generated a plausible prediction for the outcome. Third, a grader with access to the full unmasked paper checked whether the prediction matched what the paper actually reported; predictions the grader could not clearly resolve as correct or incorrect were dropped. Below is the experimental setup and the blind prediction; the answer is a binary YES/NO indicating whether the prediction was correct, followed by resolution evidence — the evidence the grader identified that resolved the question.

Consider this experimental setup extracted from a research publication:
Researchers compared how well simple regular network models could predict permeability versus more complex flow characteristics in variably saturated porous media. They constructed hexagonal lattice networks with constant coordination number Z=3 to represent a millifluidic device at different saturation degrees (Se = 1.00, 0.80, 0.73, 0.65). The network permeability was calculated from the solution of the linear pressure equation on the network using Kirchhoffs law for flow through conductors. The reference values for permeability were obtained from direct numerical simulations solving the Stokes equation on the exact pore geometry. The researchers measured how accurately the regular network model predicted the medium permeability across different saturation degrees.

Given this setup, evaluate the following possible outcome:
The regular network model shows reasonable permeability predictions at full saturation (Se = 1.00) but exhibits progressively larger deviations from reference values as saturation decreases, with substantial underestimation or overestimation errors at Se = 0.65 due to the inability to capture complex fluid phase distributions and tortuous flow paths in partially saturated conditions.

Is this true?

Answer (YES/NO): NO